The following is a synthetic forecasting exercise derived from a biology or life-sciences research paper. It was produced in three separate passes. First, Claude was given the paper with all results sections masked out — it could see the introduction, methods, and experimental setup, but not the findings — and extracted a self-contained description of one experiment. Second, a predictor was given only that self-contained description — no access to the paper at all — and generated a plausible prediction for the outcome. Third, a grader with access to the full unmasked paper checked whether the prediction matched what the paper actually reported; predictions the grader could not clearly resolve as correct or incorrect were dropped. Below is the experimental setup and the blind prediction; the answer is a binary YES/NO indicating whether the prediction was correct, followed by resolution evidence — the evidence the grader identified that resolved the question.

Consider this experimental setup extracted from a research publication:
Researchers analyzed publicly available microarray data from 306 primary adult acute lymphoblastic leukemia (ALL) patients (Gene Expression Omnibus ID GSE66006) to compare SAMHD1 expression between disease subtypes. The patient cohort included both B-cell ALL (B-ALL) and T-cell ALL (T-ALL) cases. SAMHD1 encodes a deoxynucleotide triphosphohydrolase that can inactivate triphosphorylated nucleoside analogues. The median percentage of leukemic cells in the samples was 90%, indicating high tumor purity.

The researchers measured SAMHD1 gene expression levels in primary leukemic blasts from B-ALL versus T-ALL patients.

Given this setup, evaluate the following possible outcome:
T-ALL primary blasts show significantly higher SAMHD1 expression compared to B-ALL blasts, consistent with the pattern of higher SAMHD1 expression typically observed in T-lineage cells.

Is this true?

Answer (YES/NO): NO